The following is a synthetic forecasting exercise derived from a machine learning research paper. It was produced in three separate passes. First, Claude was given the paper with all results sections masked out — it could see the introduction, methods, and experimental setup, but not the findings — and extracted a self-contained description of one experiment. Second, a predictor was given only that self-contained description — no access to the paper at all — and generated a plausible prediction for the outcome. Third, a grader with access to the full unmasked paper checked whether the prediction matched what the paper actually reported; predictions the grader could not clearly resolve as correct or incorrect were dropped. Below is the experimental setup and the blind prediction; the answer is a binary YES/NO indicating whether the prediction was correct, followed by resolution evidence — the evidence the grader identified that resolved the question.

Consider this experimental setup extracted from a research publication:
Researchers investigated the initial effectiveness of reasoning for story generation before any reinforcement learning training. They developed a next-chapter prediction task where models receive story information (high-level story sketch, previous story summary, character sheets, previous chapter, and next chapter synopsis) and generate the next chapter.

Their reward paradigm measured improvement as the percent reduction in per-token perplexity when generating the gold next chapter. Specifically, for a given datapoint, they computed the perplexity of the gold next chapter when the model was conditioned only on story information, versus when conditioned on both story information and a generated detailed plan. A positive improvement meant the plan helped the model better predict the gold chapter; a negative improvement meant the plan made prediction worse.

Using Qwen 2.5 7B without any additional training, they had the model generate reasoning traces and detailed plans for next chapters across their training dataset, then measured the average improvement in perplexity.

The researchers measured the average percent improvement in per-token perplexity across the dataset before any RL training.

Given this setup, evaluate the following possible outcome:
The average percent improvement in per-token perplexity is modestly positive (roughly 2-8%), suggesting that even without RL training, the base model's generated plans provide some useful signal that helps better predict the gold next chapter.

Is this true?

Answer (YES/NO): NO